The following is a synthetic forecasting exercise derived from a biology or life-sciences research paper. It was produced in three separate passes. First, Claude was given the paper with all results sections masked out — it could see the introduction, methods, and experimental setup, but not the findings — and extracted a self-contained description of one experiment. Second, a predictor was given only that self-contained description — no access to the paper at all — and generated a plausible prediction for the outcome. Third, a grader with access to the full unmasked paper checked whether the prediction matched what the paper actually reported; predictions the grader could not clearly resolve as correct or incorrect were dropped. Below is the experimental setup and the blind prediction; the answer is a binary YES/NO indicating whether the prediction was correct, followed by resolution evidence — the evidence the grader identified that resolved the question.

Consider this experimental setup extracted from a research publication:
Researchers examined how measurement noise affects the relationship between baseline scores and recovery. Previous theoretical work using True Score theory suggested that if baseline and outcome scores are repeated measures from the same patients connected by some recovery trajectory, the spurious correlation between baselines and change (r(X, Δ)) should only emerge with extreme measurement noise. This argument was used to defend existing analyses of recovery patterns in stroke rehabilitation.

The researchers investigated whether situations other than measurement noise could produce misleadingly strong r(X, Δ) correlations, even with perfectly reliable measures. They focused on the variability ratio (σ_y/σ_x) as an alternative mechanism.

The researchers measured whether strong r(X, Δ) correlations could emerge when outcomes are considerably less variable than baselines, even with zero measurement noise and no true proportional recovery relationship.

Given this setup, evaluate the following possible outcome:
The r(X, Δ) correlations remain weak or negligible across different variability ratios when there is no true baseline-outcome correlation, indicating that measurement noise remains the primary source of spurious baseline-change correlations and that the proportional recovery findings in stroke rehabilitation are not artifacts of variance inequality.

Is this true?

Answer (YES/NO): NO